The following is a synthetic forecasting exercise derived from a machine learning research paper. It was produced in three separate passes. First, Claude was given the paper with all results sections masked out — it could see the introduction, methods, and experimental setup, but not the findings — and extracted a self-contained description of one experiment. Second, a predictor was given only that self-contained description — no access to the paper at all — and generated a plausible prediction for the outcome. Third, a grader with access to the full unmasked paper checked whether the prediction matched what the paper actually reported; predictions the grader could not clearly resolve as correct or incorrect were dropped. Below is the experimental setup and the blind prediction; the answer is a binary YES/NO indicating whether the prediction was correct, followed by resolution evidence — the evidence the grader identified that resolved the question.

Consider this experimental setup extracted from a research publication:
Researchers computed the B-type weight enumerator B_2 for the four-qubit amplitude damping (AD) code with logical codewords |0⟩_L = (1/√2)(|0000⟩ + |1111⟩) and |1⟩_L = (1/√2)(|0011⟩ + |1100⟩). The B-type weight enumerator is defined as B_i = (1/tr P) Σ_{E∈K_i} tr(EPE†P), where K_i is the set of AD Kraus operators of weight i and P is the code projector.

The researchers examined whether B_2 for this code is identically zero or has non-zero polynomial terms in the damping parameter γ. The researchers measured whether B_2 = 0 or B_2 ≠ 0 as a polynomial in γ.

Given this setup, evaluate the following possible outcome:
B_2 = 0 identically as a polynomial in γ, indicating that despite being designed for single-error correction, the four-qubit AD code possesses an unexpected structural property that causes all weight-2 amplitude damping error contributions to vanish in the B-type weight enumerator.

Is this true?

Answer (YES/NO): NO